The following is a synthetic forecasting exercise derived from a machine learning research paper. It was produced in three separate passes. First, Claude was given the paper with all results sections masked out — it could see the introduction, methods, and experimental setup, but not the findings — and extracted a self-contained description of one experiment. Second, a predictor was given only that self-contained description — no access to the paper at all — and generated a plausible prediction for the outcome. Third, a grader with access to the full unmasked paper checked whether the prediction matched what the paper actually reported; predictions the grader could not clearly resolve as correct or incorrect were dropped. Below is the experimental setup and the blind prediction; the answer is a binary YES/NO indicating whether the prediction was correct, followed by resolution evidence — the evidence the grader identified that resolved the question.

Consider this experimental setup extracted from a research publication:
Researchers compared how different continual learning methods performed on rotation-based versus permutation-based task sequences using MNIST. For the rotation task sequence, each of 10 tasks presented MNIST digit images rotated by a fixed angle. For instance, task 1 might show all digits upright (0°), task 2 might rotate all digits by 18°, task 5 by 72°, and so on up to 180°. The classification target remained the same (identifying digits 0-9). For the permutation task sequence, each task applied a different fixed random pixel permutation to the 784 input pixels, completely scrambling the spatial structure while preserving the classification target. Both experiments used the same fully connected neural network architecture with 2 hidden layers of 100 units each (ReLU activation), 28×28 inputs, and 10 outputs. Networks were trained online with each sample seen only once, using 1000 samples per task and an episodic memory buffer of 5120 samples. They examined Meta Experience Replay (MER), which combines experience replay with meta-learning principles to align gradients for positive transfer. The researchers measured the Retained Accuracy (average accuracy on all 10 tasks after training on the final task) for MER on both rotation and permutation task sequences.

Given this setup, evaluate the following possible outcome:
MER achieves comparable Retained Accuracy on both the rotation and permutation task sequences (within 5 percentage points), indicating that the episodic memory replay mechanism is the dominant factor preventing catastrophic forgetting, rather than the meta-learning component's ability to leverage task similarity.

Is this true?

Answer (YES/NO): YES